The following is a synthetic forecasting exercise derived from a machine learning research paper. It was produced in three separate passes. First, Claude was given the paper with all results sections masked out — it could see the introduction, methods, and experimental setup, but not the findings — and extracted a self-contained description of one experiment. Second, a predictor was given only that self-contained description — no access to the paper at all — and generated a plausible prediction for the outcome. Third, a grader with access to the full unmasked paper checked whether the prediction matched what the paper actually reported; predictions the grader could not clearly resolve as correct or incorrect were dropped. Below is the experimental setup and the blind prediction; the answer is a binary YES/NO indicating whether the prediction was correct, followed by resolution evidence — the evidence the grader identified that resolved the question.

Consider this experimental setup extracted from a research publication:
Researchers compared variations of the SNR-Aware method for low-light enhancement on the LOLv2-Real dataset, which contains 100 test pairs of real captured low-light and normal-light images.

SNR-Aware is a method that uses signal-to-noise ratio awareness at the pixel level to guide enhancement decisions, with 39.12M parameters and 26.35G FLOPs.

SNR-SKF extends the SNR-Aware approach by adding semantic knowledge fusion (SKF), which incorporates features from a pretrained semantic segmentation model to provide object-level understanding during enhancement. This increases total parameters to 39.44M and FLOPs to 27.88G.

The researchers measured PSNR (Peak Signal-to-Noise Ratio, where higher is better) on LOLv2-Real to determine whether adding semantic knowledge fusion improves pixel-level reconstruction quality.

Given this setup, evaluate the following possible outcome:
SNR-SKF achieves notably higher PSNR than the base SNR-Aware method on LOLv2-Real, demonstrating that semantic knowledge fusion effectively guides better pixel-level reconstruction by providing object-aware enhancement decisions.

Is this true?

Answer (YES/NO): NO